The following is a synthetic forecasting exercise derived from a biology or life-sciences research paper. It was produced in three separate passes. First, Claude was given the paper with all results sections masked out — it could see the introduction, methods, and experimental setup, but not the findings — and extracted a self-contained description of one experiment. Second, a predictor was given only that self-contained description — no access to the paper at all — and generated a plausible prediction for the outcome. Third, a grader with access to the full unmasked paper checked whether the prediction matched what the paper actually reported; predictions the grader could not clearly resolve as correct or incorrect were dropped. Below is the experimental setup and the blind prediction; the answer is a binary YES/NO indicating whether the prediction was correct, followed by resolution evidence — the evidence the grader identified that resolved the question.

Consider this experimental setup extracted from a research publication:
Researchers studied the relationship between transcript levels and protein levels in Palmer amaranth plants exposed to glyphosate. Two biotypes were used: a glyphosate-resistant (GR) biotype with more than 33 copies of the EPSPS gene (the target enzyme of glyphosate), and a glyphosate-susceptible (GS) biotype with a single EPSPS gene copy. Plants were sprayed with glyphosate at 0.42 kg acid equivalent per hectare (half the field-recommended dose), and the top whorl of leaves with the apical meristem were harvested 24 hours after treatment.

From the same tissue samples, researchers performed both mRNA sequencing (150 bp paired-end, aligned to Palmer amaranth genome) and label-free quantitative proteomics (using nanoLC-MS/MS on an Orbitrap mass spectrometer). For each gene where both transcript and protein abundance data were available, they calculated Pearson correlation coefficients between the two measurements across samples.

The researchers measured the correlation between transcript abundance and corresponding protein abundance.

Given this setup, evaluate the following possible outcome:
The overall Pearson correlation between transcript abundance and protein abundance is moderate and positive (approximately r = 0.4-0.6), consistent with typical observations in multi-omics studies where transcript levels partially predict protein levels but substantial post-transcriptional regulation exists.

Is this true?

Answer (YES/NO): YES